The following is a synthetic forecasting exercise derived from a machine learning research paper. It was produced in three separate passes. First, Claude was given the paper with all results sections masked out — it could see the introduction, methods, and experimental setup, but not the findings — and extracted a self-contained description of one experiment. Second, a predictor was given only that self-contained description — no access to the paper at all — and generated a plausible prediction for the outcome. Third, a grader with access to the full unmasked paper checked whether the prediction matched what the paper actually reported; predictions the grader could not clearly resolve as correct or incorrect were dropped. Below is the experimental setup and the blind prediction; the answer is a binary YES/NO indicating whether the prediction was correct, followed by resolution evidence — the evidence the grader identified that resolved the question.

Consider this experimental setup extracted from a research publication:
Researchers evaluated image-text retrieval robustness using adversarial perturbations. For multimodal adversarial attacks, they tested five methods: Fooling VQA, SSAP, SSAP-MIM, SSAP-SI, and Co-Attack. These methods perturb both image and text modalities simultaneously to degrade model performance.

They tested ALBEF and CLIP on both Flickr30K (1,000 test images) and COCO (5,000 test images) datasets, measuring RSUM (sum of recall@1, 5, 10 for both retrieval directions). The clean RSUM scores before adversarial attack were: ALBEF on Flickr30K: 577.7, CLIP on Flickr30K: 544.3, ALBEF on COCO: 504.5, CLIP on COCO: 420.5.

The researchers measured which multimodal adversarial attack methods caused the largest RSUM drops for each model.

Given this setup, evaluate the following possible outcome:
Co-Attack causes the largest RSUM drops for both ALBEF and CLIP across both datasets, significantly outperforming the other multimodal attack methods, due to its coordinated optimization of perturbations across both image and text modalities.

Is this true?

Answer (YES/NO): NO